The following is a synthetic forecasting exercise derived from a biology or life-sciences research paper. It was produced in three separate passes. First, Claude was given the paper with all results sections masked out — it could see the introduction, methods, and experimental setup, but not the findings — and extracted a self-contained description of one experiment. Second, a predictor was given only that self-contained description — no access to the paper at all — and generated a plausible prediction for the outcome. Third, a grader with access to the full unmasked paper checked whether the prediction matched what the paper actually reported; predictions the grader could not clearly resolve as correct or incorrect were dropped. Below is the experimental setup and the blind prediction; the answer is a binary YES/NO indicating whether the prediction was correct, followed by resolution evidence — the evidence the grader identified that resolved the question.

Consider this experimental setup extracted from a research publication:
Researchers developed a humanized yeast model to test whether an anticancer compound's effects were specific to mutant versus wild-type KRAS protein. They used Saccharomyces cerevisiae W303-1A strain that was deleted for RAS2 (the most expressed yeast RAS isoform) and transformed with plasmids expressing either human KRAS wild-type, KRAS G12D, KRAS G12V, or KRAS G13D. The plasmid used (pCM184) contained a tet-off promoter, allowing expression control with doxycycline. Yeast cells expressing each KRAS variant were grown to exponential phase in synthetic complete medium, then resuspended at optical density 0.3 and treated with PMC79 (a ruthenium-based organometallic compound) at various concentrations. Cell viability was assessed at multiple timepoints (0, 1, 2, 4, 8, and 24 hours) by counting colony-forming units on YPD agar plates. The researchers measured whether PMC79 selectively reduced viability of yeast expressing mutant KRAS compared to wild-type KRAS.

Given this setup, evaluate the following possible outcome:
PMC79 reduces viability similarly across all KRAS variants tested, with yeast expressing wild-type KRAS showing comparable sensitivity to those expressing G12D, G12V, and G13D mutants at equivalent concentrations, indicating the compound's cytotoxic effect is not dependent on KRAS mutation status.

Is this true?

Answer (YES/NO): NO